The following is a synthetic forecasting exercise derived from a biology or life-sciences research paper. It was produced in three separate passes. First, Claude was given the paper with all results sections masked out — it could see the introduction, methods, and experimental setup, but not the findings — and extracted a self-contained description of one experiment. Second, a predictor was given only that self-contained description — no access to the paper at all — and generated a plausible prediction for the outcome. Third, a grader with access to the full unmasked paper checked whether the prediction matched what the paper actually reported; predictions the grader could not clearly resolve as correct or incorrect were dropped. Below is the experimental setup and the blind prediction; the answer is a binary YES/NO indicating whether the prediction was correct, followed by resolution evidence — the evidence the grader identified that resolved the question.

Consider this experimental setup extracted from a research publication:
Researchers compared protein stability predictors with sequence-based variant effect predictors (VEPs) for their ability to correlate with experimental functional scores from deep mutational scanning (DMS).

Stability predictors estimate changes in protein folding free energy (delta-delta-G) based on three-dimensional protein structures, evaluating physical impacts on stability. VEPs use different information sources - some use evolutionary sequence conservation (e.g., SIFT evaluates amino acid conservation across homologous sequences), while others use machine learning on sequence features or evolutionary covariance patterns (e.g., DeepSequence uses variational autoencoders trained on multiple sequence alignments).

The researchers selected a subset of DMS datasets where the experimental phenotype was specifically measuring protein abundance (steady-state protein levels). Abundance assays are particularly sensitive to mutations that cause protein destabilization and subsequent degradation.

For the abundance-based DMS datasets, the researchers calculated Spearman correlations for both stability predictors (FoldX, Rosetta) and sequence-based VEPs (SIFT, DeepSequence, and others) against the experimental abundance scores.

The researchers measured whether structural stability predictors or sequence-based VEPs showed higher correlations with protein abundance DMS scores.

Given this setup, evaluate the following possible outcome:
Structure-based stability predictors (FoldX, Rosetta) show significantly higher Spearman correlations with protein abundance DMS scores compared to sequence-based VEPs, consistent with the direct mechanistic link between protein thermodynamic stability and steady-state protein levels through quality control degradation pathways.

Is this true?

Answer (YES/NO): NO